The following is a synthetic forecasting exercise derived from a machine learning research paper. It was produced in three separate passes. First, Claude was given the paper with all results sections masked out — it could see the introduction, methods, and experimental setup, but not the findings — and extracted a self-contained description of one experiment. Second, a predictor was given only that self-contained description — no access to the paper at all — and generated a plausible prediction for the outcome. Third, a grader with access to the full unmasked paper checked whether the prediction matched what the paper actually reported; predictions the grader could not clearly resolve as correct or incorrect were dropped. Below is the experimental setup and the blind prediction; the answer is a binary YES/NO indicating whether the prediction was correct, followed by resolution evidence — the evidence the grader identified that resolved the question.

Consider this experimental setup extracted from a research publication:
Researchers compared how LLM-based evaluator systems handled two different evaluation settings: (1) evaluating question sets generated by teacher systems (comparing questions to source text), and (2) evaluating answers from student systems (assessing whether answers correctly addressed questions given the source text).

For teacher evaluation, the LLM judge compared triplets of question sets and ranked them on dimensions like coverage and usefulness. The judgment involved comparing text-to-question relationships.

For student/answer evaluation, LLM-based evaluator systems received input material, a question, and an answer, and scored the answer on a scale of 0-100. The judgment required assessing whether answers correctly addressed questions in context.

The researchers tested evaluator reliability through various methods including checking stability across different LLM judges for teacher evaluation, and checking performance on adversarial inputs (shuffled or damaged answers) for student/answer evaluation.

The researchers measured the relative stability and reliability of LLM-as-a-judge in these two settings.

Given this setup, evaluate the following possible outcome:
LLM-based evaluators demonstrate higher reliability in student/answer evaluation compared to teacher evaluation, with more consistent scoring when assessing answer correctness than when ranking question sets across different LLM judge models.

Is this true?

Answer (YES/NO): NO